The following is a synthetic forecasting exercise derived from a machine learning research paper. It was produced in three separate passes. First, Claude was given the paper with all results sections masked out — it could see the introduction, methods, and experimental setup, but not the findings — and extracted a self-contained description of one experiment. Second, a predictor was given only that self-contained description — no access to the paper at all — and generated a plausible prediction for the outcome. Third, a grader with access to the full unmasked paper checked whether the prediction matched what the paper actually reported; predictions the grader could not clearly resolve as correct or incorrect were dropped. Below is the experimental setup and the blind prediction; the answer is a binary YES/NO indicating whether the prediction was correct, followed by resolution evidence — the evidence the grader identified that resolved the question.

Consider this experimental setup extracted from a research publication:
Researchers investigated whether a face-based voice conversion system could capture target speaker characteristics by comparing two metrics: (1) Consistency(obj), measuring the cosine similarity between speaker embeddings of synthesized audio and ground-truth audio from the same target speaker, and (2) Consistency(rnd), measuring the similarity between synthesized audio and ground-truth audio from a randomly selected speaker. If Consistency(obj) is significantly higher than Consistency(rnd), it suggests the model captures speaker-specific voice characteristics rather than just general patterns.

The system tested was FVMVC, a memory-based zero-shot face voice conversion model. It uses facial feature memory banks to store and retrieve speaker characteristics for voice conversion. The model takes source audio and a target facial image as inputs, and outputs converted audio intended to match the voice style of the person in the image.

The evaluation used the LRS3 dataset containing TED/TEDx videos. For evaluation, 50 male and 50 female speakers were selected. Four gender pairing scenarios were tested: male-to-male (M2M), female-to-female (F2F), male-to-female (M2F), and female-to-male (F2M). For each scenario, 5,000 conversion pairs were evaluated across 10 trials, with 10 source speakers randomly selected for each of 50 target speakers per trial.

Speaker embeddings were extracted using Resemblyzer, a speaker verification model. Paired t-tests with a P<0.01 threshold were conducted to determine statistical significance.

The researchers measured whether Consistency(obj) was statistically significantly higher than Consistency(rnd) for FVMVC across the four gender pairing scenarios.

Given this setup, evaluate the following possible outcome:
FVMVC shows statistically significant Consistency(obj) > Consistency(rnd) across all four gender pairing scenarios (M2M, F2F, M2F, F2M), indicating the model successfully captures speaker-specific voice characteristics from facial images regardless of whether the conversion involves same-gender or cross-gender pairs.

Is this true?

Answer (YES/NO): NO